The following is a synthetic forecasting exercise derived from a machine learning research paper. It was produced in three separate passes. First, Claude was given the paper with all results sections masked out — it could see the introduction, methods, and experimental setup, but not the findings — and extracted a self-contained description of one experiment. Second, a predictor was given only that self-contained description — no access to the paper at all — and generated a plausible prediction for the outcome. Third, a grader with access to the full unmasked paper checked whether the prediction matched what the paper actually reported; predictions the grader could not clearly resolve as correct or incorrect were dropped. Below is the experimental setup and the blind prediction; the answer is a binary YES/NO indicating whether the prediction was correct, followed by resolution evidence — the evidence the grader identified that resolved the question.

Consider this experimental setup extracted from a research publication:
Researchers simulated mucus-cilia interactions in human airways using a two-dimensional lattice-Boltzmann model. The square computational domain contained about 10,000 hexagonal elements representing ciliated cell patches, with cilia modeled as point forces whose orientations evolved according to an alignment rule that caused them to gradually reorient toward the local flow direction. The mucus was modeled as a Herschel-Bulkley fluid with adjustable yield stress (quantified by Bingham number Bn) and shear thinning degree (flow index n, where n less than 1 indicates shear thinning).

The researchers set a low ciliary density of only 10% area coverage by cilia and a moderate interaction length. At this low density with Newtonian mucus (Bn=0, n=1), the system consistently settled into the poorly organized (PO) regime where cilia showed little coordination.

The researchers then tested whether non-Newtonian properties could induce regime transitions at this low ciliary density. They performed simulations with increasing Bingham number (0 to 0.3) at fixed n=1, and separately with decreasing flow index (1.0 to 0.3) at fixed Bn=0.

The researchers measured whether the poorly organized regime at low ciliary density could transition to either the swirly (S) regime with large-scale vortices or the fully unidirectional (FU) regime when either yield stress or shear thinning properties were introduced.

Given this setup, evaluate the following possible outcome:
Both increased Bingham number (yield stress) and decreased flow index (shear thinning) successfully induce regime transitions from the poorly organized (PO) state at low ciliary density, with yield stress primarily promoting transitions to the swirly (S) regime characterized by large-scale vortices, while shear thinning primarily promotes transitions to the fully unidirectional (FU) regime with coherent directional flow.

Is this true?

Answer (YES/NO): NO